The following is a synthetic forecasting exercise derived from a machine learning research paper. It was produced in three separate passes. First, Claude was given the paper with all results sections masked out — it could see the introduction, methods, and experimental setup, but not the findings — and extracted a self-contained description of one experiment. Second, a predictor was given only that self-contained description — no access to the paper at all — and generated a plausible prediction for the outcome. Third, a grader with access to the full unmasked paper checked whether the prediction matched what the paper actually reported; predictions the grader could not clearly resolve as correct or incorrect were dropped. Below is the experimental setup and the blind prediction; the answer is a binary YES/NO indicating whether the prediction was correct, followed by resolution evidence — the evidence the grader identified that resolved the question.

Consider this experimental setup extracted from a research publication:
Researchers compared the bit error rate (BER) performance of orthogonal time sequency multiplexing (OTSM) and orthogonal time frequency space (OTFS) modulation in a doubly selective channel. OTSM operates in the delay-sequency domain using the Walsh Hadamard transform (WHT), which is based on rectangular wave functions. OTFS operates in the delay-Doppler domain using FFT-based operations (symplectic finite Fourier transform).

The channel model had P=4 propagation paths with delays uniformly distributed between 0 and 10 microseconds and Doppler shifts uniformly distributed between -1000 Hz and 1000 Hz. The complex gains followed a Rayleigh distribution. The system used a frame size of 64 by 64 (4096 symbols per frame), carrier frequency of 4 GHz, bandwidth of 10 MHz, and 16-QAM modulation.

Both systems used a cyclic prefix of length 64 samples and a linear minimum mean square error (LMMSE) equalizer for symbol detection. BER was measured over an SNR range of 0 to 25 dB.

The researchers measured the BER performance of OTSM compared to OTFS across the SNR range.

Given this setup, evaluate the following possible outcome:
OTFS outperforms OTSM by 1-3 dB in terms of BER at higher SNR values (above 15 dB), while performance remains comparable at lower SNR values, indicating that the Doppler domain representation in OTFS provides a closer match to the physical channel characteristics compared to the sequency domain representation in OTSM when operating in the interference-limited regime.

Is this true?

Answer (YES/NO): NO